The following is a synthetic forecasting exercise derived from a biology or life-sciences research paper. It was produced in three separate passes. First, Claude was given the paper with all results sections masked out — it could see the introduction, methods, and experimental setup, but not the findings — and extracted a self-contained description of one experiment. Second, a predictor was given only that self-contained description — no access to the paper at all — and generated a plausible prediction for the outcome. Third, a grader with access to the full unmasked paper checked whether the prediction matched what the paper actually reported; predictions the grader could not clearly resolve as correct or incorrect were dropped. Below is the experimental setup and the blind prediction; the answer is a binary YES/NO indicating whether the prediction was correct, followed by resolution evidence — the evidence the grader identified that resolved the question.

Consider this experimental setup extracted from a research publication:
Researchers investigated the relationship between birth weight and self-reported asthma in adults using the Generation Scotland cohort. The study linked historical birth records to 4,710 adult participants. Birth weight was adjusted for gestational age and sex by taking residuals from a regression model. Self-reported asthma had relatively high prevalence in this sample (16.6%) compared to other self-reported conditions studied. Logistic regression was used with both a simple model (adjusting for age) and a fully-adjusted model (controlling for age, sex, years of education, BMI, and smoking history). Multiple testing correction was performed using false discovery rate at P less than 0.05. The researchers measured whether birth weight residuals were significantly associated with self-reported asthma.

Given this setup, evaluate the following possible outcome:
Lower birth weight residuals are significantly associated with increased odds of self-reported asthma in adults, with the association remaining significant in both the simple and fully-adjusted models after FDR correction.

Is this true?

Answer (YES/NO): NO